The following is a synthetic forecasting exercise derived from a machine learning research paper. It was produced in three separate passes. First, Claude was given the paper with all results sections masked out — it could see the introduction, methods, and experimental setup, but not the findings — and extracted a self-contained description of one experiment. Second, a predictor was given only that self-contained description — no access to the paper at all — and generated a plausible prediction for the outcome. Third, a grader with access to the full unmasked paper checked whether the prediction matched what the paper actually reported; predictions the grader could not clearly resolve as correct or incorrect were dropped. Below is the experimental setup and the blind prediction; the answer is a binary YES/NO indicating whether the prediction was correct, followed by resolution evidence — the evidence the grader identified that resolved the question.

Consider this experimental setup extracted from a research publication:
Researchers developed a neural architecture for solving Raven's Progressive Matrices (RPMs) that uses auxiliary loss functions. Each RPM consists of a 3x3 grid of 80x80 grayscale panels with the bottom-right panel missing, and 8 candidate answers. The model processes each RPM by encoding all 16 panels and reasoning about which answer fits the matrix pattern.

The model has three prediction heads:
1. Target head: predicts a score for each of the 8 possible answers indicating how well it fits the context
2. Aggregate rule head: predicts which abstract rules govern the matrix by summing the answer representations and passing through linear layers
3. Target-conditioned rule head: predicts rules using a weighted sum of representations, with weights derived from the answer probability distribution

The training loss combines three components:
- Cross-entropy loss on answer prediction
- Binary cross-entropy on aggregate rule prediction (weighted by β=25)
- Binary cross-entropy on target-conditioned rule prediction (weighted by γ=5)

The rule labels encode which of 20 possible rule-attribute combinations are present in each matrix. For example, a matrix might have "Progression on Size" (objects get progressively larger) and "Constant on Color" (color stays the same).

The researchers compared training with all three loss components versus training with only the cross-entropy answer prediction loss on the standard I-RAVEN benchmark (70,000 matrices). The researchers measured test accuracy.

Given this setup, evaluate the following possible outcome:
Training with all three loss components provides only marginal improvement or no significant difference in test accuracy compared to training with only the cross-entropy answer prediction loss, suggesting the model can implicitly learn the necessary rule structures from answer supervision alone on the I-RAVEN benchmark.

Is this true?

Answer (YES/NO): NO